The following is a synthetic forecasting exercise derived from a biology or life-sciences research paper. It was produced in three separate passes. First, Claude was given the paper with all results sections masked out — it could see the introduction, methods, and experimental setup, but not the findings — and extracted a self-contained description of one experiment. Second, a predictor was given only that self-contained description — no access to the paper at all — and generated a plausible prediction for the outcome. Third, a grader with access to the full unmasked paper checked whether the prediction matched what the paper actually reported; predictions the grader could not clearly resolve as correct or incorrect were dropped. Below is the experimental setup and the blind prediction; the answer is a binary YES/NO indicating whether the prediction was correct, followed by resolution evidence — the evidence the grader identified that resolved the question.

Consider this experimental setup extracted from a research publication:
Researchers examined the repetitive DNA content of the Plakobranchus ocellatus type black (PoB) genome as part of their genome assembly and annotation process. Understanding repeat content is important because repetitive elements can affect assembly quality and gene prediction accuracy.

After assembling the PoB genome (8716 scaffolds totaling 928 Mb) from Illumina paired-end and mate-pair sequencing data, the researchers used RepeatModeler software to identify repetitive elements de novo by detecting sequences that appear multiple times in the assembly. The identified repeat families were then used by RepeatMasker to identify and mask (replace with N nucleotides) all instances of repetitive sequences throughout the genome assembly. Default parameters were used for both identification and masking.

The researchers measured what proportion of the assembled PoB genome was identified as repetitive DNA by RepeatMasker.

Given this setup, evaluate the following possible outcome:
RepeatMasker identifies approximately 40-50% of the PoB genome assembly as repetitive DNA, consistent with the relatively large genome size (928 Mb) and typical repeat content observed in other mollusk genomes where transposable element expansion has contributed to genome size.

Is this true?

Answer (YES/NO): NO